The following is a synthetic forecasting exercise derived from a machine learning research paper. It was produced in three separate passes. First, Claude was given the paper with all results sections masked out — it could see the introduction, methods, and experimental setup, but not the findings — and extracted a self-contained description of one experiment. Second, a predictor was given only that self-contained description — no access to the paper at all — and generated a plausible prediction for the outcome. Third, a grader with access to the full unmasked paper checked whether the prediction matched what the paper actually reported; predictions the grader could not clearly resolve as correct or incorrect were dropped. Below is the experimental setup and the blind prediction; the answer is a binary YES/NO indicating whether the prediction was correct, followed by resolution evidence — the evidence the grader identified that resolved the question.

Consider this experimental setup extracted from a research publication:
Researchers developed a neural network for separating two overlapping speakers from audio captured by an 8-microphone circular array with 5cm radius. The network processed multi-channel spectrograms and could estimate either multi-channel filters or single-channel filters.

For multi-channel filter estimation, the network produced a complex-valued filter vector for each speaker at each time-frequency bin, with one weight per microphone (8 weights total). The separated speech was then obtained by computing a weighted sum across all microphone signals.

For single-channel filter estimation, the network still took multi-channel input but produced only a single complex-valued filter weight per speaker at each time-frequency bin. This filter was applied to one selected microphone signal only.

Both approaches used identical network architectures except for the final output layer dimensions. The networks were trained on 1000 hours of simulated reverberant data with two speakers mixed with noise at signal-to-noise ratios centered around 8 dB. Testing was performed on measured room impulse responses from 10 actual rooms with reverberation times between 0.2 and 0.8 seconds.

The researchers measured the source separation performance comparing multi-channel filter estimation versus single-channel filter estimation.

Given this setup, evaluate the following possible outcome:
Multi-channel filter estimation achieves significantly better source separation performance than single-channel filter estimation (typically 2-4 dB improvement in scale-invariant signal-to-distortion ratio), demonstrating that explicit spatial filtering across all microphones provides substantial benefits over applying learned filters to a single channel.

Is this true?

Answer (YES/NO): NO